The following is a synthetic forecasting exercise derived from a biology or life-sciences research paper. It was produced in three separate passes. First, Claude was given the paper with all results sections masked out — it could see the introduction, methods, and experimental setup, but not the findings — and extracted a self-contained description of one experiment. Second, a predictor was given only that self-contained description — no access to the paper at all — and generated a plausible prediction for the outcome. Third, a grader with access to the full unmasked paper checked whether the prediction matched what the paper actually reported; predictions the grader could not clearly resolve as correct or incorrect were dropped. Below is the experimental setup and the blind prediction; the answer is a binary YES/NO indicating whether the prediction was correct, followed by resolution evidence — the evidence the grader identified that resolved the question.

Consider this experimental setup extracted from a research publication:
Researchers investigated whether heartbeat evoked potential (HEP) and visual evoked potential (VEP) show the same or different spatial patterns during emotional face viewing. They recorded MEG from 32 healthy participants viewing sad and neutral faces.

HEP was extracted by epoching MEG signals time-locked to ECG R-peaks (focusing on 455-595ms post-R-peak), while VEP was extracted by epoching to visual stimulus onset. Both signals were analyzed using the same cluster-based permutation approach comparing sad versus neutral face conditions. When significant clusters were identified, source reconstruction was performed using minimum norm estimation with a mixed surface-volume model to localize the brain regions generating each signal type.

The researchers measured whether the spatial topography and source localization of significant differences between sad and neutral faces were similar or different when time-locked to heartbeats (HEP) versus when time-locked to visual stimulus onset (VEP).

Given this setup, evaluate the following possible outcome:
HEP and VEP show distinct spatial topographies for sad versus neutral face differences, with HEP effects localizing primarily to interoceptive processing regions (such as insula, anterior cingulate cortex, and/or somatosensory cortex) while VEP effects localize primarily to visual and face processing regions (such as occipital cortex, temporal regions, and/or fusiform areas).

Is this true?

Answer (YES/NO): YES